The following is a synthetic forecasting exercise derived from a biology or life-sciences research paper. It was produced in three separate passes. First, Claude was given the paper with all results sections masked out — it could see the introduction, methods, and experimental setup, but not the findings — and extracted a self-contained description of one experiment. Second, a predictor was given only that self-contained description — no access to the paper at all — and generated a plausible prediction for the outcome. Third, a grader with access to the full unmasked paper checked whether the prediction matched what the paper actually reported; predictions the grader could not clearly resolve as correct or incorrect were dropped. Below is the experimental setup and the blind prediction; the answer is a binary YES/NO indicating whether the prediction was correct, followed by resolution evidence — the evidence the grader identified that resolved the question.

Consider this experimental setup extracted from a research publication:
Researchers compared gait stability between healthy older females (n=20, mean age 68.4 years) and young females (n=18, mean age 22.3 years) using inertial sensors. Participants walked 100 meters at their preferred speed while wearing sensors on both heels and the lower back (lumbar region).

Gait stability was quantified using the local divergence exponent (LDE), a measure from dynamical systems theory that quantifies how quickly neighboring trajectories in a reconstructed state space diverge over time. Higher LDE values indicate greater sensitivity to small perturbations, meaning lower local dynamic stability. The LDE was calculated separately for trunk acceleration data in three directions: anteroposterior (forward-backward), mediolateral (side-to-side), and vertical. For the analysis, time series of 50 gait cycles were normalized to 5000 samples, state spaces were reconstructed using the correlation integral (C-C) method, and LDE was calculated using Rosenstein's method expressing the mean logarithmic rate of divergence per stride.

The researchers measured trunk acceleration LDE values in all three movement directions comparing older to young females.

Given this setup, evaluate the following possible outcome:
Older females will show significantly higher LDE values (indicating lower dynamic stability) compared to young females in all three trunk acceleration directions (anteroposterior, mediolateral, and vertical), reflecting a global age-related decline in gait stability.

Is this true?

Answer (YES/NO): NO